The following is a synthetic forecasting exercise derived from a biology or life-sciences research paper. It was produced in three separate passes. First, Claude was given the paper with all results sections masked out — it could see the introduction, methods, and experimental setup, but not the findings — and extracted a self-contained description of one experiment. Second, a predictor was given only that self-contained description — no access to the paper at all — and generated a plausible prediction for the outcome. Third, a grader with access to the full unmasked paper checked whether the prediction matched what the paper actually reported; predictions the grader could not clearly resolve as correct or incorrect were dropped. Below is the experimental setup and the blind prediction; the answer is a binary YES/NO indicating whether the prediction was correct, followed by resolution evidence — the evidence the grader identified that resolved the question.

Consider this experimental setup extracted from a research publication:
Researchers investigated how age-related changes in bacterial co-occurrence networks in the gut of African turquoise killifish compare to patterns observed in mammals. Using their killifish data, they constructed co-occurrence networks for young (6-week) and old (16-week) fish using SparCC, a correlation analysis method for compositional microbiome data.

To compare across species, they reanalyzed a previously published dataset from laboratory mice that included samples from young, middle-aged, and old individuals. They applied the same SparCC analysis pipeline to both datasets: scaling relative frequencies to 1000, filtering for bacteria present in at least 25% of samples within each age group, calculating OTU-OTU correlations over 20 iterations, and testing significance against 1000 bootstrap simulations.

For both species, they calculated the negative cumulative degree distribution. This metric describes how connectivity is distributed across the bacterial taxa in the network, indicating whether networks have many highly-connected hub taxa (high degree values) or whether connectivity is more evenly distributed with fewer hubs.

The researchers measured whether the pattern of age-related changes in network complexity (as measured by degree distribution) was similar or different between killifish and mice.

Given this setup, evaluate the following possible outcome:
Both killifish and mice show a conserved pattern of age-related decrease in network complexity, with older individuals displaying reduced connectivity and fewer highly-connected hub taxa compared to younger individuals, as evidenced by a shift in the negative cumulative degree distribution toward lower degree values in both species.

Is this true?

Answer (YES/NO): YES